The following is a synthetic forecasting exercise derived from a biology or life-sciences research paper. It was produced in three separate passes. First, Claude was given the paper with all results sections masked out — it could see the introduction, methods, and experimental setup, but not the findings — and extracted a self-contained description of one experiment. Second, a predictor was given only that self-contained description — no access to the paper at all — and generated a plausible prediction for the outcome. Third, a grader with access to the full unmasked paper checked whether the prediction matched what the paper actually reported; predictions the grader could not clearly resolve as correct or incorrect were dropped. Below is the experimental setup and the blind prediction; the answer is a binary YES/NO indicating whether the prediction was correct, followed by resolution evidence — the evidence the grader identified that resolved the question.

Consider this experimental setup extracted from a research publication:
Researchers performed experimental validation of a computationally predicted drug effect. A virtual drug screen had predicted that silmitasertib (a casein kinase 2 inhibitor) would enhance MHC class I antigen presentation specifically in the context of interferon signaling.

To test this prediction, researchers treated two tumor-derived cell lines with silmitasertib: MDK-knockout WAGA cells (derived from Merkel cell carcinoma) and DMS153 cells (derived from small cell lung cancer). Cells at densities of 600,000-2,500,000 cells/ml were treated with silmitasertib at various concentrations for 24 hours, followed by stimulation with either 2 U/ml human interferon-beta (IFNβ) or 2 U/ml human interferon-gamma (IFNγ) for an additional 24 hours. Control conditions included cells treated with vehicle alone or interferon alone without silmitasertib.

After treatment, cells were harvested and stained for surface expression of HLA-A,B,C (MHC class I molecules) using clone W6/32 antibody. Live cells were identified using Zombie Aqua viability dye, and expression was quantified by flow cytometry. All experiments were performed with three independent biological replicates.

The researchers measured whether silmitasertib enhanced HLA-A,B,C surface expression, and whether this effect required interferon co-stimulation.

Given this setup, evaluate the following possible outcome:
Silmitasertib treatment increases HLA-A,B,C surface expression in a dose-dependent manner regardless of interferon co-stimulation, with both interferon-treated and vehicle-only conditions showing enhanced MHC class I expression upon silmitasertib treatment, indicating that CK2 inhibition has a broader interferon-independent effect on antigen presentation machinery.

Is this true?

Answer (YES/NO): NO